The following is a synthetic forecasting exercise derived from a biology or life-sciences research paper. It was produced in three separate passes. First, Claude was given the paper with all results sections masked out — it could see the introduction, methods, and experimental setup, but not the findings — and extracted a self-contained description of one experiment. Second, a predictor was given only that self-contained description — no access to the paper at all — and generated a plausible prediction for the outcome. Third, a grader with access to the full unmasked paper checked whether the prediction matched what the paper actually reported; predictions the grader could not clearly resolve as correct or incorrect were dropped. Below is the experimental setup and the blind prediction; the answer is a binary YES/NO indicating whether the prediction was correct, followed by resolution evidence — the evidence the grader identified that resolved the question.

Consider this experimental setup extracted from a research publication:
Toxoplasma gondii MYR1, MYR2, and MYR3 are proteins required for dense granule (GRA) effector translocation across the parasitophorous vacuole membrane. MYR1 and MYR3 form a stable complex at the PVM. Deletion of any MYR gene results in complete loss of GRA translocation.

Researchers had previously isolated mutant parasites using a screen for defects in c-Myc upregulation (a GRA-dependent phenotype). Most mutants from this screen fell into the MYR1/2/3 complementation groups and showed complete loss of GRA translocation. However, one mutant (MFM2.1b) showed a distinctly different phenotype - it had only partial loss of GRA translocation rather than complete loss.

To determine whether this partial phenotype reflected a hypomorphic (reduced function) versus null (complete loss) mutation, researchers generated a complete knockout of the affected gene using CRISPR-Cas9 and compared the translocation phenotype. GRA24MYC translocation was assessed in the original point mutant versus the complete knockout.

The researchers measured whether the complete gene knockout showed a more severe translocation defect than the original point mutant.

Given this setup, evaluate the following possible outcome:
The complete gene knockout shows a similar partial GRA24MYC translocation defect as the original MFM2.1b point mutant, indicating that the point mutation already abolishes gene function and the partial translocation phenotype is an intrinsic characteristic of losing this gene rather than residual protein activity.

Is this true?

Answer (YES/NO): NO